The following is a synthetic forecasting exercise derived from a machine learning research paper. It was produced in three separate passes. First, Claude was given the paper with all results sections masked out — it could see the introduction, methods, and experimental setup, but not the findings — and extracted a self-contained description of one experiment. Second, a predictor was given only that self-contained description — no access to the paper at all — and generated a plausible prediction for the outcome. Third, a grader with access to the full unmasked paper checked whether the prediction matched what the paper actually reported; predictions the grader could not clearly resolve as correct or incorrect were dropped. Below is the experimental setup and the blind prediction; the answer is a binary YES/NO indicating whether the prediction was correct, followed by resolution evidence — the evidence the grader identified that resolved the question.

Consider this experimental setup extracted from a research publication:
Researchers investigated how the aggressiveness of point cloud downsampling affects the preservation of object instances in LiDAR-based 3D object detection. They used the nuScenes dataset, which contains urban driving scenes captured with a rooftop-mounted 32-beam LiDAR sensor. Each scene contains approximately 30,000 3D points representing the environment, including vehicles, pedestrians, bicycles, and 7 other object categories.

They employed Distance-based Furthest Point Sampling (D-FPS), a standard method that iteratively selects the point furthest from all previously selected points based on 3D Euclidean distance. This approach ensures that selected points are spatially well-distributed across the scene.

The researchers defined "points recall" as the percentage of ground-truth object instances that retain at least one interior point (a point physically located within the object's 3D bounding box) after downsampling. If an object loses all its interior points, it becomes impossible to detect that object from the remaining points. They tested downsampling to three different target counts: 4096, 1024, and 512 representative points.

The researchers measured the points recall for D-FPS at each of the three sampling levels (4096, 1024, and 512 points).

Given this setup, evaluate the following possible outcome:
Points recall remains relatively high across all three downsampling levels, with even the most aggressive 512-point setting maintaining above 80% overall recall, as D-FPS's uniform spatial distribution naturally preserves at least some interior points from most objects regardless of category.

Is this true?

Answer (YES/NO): NO